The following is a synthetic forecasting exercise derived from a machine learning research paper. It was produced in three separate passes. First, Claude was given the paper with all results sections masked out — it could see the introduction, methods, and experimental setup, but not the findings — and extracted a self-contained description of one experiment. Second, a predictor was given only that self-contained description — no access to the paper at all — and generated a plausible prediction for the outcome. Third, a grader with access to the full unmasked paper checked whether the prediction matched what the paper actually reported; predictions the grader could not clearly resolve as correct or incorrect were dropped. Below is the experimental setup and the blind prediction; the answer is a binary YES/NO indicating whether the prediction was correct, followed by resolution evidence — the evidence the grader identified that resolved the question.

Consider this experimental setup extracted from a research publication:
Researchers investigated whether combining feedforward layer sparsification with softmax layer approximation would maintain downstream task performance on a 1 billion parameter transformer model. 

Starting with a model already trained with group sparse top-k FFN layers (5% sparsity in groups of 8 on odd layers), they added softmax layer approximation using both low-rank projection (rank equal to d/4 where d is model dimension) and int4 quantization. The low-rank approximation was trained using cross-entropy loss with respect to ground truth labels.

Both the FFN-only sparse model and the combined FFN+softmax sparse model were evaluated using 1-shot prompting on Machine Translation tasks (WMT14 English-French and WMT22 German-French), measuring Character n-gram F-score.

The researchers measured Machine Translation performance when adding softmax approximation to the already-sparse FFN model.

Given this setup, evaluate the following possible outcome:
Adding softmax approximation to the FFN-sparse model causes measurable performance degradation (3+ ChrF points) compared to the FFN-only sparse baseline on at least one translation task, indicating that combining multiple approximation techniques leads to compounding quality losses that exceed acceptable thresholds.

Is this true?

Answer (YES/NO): NO